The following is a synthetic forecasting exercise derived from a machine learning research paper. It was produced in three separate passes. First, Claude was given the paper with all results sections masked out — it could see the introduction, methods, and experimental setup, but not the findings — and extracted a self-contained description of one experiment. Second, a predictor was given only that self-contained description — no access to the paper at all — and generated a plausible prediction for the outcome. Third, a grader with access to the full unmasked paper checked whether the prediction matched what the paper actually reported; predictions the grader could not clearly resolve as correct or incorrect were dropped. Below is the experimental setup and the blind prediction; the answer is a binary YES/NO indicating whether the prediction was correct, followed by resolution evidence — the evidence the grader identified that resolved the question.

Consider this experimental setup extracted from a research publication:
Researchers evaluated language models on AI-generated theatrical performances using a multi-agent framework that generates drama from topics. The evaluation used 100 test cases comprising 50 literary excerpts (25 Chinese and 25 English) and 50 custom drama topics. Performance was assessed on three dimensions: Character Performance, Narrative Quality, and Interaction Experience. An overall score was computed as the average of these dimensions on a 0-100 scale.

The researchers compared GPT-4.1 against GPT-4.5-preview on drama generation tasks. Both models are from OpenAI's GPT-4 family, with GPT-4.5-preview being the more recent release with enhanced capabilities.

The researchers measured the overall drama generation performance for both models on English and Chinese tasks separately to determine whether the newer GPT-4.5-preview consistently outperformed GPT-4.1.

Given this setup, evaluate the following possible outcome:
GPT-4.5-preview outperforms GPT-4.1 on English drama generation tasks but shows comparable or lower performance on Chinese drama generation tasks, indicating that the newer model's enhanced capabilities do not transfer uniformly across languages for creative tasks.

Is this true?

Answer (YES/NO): NO